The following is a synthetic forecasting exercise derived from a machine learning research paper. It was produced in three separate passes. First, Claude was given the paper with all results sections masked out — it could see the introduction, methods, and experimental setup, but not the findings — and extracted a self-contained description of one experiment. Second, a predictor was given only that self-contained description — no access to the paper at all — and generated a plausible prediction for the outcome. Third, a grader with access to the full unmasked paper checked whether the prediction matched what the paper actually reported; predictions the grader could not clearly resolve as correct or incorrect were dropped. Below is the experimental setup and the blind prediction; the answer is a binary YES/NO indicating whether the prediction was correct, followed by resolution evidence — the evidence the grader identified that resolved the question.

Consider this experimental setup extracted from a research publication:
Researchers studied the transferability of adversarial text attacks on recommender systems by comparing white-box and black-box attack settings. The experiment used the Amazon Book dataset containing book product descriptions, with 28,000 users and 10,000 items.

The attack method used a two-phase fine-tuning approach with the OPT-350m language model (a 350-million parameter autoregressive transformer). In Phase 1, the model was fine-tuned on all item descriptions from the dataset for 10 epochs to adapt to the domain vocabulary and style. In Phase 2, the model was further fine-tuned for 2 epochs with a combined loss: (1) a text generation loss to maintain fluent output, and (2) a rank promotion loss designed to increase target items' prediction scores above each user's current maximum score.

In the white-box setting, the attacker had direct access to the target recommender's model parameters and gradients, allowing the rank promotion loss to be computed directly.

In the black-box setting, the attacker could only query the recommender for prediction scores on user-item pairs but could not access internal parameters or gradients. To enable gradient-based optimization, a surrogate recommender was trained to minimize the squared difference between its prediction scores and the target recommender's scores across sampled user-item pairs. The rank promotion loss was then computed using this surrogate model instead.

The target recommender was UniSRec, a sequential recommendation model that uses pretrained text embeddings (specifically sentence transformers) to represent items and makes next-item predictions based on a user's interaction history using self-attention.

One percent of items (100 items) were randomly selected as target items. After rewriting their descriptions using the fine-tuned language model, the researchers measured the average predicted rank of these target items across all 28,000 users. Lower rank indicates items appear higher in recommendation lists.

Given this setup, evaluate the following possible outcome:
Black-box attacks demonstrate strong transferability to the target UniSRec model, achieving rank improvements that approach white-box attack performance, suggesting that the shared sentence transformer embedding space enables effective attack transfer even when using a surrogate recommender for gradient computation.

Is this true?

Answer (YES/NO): NO